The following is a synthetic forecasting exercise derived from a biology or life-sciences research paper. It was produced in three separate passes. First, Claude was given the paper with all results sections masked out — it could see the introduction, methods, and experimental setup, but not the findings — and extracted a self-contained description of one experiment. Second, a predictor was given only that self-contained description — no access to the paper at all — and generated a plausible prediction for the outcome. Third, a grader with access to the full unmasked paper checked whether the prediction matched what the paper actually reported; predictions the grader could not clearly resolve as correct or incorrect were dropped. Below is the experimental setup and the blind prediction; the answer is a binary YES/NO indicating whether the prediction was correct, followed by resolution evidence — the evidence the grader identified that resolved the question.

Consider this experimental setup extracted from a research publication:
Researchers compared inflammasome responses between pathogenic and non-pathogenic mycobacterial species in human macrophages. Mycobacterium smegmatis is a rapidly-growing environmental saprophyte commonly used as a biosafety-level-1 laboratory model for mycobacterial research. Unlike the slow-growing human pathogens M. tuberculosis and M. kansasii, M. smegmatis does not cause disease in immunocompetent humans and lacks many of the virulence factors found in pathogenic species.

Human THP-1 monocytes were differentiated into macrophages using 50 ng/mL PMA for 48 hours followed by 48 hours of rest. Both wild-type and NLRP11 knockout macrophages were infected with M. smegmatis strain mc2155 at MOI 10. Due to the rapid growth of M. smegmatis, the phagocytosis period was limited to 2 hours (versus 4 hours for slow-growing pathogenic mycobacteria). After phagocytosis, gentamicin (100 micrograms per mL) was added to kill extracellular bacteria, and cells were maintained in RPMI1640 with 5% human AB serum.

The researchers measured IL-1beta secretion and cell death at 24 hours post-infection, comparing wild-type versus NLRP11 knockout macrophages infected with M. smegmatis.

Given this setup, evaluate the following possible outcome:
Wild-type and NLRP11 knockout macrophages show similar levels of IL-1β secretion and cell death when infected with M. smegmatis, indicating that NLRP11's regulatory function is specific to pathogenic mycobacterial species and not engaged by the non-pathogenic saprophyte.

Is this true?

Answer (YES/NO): YES